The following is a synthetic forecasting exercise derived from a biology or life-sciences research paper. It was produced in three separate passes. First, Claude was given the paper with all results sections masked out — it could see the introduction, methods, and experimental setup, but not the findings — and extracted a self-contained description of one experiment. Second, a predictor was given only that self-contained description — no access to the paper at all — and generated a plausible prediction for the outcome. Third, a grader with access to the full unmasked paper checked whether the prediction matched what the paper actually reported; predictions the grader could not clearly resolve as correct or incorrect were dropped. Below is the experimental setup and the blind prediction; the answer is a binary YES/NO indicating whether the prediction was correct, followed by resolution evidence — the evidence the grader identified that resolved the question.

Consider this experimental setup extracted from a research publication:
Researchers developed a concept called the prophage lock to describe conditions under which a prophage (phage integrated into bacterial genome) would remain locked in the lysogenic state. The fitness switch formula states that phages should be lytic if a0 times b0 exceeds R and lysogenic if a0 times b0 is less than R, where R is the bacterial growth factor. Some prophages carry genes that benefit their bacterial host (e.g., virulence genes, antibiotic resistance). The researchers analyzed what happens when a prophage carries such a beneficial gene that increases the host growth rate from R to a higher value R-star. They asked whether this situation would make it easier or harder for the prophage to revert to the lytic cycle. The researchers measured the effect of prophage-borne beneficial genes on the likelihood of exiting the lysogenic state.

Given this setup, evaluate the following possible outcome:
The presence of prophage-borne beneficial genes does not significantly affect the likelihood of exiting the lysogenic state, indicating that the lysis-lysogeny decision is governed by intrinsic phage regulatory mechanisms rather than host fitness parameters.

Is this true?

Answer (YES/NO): NO